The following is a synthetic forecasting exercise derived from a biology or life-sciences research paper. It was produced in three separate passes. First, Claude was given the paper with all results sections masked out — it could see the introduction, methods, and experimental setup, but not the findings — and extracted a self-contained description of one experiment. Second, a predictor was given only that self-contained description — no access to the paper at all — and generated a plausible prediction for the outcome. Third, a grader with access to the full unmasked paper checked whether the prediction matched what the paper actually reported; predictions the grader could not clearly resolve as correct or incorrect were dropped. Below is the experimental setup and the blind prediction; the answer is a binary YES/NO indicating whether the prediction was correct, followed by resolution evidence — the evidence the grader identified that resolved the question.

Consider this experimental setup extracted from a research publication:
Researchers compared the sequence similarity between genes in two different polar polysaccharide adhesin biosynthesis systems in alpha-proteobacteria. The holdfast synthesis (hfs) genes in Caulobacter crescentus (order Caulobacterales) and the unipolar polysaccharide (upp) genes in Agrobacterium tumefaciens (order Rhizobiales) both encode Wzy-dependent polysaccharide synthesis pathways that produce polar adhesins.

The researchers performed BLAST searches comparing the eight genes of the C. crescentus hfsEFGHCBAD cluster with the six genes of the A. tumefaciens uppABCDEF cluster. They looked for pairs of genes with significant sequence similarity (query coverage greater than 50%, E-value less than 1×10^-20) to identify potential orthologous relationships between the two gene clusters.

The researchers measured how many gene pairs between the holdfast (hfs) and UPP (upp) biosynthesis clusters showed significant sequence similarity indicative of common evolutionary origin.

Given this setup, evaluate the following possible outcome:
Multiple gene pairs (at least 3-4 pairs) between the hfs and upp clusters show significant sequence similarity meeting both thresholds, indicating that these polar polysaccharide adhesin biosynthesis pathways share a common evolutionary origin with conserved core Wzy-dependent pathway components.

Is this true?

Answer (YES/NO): NO